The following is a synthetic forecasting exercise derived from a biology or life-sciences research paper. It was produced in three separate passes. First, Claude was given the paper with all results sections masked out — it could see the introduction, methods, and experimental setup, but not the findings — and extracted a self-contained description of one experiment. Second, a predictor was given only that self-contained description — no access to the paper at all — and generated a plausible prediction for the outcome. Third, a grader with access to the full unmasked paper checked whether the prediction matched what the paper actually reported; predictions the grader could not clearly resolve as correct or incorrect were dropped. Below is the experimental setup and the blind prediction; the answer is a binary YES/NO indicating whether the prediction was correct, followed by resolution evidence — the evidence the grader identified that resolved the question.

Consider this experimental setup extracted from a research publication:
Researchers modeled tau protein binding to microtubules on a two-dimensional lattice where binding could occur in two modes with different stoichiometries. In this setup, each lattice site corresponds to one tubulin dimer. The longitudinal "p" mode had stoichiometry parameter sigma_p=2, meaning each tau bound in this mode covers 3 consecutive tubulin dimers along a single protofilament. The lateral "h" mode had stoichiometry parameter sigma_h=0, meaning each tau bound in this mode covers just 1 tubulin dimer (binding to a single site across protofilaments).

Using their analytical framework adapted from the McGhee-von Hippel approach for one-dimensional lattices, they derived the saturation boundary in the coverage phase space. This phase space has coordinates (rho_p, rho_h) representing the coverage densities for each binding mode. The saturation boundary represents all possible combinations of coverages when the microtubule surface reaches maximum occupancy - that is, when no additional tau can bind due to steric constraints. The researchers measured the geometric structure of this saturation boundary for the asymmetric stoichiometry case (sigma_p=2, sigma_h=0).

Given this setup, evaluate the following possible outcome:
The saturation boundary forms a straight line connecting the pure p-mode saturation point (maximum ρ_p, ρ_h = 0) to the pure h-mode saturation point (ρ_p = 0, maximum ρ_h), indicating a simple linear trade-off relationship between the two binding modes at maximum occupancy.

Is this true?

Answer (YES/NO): NO